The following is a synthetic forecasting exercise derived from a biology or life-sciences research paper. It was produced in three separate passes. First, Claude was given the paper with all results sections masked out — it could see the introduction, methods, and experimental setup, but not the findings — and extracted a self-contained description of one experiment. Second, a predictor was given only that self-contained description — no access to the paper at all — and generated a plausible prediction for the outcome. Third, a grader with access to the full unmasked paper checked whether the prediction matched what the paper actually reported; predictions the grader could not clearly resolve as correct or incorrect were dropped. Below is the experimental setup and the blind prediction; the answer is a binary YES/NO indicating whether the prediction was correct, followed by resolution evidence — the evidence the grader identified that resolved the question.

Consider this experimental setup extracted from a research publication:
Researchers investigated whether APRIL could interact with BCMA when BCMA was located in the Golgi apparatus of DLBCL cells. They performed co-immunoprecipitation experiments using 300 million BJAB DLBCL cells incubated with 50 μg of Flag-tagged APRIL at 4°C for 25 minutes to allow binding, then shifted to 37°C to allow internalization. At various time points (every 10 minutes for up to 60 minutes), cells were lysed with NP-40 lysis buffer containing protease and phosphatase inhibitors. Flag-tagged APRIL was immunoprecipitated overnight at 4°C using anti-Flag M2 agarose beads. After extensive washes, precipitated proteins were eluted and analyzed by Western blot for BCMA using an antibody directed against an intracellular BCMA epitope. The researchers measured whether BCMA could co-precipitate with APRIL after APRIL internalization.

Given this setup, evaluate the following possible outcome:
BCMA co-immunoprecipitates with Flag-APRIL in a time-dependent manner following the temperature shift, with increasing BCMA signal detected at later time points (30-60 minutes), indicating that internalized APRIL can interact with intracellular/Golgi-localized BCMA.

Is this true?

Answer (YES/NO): YES